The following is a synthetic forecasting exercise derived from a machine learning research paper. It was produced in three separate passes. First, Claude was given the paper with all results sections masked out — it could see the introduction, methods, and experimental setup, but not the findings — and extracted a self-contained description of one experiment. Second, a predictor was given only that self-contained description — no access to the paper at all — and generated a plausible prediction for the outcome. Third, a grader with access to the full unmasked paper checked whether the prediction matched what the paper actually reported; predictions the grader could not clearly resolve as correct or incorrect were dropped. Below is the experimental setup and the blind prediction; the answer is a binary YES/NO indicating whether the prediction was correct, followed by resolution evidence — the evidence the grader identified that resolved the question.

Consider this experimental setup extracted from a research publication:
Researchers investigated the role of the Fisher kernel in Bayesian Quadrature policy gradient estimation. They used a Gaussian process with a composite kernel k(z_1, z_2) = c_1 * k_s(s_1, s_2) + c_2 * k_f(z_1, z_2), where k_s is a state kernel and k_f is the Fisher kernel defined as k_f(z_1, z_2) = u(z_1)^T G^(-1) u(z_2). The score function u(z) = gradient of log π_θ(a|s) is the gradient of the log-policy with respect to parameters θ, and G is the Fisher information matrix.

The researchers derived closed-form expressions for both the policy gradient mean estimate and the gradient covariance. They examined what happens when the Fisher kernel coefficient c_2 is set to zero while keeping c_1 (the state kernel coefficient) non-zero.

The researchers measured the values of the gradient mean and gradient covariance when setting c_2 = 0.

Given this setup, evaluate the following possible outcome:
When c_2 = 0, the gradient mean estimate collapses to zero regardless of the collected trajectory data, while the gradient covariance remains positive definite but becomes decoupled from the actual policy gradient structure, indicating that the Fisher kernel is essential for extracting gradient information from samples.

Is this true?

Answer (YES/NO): NO